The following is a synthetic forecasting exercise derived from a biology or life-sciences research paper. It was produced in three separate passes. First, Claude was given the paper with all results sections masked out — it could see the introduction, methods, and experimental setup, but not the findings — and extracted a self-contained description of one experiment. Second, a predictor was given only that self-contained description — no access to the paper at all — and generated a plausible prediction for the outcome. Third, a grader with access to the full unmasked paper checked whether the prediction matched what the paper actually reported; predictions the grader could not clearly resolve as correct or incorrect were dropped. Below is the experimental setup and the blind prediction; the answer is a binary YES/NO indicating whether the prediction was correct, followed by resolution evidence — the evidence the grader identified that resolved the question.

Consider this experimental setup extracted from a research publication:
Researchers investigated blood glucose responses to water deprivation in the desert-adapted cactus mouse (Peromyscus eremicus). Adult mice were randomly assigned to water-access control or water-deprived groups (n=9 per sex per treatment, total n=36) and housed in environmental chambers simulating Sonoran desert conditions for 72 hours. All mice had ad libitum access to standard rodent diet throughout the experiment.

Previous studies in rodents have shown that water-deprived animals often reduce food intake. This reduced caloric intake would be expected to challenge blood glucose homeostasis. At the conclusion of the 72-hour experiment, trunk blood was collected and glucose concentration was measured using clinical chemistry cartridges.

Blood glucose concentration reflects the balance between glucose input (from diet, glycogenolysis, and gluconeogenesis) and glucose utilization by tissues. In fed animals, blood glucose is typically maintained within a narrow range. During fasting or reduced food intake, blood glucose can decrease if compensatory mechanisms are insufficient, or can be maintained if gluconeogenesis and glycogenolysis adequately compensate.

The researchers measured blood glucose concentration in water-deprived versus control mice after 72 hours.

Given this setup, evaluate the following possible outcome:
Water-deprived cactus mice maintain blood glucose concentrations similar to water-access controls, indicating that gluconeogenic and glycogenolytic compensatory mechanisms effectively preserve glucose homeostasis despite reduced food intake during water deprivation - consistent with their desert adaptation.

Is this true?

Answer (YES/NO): YES